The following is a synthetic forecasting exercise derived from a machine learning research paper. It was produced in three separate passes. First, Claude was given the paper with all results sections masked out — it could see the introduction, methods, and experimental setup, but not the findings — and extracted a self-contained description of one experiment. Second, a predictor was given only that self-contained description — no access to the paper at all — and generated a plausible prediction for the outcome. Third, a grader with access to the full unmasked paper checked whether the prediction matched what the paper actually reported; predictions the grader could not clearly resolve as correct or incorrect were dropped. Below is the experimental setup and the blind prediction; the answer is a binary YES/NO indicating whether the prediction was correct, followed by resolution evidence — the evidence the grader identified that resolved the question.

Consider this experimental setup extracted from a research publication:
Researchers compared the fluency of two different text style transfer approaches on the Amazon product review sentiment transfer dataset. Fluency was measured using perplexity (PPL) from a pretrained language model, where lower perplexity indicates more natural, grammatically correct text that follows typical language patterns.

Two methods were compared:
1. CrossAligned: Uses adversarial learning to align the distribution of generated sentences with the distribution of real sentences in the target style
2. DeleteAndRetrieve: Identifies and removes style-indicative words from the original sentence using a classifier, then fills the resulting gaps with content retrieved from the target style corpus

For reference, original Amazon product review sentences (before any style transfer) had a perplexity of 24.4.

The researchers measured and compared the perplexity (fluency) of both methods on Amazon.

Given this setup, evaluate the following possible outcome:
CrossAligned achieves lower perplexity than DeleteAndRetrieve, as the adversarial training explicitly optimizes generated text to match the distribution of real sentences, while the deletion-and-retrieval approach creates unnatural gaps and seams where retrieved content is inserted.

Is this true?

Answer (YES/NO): YES